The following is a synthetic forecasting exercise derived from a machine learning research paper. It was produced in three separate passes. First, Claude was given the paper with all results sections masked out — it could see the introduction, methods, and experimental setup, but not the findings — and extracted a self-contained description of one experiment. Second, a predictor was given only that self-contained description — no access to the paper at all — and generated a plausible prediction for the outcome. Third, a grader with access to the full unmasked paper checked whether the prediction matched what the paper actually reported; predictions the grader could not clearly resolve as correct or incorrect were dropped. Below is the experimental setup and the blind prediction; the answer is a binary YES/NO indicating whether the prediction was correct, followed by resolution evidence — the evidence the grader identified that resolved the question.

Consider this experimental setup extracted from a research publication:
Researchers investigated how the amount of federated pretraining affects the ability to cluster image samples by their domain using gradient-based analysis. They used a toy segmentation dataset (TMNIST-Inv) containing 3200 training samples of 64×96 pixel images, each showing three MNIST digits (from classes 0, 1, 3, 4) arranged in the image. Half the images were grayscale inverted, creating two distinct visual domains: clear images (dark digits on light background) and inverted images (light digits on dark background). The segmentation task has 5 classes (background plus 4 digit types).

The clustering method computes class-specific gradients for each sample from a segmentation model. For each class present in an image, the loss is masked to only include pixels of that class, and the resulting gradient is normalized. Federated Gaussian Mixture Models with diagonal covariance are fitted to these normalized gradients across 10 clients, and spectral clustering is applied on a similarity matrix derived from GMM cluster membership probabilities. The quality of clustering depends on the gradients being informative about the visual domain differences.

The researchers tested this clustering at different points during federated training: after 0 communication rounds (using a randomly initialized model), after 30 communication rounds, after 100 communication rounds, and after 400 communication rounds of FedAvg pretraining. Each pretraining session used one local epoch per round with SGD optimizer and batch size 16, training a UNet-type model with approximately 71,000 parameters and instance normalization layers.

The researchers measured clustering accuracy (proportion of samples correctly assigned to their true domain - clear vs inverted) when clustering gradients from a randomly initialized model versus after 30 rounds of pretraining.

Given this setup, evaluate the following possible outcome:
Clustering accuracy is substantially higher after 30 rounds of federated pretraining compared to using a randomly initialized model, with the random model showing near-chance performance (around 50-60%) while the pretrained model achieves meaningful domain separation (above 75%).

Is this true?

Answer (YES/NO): NO